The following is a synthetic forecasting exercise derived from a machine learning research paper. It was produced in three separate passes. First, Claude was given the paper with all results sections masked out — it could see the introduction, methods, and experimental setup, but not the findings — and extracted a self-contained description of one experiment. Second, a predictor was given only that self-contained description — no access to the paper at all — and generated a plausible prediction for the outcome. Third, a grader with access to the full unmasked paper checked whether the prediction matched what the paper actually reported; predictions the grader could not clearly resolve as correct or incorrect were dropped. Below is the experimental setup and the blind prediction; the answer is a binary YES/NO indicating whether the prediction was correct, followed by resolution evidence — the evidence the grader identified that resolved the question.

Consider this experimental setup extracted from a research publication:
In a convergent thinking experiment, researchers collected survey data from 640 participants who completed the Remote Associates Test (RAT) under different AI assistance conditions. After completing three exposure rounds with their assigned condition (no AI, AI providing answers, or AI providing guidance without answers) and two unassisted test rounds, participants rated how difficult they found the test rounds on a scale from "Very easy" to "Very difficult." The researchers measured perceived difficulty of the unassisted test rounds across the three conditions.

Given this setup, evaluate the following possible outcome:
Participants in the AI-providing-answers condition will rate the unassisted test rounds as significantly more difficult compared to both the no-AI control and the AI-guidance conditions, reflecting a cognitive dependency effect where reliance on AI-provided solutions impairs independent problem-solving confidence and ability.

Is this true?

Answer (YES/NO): NO